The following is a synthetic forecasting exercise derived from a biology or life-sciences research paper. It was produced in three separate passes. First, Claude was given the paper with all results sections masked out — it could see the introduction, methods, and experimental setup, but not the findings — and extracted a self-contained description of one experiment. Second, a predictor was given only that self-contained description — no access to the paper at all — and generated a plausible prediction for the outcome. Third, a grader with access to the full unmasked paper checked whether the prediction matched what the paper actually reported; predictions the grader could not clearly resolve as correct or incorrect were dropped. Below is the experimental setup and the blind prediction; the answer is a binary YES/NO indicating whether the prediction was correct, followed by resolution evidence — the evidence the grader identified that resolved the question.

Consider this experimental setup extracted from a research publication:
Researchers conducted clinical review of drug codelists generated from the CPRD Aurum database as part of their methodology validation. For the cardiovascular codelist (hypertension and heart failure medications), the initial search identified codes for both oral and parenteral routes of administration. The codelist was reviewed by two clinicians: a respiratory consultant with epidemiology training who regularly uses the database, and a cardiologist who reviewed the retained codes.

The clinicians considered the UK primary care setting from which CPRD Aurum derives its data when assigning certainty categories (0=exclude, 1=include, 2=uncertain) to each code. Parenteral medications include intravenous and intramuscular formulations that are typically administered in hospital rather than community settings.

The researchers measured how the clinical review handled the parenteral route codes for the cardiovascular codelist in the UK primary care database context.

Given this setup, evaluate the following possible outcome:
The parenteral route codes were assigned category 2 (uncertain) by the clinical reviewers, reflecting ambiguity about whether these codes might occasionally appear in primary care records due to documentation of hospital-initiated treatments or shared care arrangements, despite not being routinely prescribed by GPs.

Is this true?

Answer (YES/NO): NO